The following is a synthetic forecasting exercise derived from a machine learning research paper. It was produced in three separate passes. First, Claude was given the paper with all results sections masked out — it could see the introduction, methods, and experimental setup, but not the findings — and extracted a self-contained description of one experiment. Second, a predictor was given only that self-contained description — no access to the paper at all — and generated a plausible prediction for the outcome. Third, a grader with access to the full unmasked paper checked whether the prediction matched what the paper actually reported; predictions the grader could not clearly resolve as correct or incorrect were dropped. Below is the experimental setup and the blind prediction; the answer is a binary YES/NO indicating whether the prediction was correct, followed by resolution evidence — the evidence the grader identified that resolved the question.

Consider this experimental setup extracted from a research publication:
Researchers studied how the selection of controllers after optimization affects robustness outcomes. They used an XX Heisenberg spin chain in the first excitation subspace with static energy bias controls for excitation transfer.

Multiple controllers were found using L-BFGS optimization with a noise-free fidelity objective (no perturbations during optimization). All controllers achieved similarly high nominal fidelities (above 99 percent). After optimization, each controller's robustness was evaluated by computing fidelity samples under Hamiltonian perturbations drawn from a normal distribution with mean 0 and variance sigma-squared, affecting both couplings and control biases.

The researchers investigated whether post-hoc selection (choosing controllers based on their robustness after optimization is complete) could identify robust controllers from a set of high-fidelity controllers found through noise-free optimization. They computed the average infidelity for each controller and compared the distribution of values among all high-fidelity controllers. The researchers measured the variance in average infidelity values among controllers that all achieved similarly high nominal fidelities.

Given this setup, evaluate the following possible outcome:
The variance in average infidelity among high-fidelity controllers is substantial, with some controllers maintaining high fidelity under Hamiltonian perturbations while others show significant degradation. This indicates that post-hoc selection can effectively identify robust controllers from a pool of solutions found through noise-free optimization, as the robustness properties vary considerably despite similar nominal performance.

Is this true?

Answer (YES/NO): YES